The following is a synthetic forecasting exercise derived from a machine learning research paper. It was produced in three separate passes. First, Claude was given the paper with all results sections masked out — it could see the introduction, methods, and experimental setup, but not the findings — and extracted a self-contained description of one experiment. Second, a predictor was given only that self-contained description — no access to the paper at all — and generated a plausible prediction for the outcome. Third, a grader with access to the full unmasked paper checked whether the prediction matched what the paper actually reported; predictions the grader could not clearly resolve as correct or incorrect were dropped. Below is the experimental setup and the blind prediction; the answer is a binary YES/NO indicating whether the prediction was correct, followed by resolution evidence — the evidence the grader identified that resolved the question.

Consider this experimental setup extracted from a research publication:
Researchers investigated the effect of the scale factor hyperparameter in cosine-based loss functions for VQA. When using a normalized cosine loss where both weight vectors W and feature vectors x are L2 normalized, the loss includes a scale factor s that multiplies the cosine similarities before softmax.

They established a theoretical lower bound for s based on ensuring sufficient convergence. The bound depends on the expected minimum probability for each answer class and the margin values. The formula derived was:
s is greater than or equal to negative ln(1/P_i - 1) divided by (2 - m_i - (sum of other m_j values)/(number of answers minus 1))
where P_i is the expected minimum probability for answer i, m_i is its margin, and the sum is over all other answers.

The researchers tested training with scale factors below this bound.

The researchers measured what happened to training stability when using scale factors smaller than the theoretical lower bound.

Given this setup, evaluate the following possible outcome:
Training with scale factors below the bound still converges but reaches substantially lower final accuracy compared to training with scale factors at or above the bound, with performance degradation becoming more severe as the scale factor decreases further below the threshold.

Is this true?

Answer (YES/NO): NO